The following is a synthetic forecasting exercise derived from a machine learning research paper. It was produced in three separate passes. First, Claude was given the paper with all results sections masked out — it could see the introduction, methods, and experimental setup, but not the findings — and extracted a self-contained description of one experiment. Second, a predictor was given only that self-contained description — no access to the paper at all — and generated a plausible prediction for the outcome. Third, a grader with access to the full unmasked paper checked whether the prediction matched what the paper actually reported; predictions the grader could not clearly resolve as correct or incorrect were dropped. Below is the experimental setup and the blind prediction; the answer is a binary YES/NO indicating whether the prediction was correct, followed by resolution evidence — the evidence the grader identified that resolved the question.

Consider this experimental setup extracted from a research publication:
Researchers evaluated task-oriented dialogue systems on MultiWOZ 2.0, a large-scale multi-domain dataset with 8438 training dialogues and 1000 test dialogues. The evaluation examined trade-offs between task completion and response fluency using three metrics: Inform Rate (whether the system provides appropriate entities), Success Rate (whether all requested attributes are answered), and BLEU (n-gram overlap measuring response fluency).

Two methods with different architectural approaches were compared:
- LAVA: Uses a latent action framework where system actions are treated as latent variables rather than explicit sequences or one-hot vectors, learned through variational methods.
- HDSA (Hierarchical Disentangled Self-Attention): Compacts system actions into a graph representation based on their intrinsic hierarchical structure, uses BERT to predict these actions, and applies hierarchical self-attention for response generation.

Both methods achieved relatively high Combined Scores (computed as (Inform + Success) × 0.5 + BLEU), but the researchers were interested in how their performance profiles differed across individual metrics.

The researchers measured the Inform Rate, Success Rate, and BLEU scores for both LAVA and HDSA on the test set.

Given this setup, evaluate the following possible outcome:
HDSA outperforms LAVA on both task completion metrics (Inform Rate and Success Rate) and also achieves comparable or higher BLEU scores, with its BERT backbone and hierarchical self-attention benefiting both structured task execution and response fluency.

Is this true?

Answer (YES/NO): NO